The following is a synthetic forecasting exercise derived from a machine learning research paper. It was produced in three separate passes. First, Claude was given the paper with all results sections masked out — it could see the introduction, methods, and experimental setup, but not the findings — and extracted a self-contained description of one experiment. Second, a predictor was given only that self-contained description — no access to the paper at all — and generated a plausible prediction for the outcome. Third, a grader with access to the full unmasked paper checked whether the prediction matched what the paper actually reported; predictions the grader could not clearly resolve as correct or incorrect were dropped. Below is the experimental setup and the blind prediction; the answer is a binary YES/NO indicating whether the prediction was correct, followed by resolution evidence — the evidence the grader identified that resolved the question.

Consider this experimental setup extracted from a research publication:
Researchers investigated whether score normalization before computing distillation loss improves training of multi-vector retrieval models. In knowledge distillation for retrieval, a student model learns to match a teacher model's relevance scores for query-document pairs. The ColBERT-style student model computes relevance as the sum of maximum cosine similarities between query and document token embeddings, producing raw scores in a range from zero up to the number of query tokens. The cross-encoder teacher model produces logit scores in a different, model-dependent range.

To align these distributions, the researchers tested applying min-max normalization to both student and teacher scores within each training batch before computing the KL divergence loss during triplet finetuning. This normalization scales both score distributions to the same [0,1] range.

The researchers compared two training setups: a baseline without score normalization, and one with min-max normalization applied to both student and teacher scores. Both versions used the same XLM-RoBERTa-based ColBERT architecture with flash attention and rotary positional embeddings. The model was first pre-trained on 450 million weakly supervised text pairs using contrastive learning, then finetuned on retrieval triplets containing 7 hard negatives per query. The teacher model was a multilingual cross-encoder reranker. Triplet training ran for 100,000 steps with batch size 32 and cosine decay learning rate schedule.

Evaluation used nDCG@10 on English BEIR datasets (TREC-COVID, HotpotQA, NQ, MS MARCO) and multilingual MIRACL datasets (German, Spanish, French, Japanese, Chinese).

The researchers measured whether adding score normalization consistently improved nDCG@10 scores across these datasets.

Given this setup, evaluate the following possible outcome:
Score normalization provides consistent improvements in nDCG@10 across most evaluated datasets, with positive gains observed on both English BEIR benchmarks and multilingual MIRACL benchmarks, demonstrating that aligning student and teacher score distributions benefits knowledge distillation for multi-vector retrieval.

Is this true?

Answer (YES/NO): NO